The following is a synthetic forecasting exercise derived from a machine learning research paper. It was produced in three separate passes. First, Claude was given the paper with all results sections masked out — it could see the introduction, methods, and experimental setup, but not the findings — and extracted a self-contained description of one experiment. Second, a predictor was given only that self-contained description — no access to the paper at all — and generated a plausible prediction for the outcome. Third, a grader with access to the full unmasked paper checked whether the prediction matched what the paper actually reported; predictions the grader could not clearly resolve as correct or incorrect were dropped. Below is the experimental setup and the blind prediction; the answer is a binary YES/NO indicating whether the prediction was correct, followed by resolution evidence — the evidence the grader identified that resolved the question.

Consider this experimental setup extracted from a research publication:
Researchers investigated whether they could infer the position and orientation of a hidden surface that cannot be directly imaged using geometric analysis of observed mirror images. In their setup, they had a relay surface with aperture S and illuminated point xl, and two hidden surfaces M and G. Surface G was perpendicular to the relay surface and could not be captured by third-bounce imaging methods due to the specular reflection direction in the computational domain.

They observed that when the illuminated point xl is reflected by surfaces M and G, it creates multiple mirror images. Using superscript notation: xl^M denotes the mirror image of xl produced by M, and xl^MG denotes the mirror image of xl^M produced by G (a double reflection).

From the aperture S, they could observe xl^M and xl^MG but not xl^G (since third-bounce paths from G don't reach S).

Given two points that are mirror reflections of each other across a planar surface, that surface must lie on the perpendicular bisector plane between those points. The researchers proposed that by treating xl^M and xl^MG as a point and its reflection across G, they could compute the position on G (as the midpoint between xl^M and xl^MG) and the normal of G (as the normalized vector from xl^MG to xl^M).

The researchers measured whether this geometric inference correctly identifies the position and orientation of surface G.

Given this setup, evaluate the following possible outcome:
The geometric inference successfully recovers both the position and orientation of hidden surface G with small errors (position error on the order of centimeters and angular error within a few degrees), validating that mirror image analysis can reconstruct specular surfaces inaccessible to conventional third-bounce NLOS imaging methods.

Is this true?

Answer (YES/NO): YES